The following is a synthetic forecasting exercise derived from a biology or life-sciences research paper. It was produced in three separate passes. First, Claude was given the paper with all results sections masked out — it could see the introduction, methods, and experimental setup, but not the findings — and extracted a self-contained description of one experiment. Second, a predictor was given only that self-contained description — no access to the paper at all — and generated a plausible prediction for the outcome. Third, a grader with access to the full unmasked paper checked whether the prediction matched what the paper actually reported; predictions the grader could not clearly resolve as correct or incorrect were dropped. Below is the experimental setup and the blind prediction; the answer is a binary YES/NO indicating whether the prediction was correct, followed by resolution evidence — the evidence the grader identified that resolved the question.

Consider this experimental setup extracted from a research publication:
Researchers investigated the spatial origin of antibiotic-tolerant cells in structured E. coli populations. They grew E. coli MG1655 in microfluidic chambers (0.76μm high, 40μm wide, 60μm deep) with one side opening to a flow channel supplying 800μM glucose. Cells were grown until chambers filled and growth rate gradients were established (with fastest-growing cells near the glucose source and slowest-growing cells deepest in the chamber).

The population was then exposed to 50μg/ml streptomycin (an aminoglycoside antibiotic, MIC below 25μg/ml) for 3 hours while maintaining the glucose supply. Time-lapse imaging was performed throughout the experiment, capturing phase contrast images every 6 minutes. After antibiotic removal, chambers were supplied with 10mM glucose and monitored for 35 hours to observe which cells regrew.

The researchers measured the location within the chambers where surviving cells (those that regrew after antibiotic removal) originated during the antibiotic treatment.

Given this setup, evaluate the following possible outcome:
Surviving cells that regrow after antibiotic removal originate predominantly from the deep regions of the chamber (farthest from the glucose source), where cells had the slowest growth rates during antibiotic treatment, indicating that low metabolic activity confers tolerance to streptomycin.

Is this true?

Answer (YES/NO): NO